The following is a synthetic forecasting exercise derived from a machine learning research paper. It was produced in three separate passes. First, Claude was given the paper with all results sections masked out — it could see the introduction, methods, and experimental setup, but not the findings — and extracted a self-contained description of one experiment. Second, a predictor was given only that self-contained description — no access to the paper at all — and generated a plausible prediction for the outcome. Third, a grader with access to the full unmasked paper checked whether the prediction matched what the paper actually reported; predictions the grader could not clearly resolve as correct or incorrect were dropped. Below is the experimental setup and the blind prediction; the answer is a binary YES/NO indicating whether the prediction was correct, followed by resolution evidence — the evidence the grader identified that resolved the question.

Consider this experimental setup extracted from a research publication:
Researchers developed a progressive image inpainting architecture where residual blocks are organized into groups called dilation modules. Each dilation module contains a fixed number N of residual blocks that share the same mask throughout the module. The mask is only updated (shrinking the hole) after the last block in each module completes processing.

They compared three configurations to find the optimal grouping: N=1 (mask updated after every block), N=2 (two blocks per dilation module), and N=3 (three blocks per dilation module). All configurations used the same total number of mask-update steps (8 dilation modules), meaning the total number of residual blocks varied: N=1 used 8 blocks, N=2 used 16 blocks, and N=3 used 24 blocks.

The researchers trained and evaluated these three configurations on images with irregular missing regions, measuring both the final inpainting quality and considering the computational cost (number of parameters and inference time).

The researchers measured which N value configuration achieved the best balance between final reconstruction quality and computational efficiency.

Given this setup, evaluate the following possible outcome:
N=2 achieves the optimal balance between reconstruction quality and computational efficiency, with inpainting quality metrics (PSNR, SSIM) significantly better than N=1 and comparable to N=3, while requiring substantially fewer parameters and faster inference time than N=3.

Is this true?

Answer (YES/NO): NO